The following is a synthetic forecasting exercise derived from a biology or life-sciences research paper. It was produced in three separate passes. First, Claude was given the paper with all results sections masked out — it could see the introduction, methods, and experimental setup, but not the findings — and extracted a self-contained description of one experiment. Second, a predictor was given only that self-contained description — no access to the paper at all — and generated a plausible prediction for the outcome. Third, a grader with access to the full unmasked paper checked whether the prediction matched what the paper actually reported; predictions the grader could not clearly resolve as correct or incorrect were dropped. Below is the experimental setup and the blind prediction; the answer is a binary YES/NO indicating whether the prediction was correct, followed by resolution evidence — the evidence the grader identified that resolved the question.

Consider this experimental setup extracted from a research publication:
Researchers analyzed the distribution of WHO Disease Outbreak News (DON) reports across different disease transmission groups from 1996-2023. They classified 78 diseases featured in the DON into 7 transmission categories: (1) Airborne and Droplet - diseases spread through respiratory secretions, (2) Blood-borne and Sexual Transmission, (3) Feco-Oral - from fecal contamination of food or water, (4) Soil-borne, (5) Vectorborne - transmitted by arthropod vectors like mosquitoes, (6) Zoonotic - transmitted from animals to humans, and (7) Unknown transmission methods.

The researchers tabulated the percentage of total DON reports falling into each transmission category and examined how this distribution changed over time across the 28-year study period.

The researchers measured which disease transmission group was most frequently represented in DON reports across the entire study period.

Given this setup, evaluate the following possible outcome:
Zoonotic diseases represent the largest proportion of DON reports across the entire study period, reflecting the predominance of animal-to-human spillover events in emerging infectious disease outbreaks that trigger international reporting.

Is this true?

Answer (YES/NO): NO